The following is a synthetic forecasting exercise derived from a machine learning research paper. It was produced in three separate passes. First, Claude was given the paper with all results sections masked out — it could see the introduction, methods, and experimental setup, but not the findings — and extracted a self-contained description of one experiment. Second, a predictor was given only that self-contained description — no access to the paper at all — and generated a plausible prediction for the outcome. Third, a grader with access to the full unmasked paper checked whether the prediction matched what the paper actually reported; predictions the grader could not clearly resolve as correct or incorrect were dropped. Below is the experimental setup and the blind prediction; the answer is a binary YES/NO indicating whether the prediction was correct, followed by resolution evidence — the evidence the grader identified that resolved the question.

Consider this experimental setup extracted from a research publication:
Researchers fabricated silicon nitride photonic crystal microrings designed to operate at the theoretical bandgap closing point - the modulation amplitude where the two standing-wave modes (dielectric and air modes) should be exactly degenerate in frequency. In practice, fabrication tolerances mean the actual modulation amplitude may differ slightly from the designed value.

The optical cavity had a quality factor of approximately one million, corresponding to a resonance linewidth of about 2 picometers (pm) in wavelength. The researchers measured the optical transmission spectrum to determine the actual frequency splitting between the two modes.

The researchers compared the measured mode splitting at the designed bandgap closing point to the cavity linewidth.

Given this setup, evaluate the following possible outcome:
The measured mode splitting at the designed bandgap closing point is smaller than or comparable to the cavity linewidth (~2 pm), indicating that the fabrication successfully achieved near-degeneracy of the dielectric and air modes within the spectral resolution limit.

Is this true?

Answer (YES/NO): YES